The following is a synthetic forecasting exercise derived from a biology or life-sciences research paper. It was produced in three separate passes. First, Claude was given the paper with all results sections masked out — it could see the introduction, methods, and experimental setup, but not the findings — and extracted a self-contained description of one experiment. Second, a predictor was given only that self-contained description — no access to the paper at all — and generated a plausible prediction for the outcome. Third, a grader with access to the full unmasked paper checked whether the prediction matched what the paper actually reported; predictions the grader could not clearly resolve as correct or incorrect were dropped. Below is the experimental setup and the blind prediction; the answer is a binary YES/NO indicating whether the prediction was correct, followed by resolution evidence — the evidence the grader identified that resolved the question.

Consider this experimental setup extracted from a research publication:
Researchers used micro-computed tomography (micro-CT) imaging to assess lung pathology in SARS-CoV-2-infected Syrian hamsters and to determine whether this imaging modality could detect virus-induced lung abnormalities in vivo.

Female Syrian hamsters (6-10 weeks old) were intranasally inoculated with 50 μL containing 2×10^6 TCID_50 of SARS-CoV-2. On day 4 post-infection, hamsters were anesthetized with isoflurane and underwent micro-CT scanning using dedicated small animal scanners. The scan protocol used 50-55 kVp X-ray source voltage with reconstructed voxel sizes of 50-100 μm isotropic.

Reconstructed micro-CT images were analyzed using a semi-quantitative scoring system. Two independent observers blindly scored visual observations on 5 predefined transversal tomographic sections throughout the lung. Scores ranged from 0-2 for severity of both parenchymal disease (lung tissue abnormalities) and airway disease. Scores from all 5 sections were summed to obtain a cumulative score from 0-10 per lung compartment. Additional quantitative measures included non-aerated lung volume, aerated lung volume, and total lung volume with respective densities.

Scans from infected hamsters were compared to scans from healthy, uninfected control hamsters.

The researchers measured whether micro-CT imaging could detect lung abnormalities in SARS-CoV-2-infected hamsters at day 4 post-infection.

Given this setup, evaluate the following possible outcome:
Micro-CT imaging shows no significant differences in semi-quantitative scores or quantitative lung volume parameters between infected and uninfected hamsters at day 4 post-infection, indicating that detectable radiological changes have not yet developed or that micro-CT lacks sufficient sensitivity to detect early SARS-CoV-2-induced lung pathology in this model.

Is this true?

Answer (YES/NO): NO